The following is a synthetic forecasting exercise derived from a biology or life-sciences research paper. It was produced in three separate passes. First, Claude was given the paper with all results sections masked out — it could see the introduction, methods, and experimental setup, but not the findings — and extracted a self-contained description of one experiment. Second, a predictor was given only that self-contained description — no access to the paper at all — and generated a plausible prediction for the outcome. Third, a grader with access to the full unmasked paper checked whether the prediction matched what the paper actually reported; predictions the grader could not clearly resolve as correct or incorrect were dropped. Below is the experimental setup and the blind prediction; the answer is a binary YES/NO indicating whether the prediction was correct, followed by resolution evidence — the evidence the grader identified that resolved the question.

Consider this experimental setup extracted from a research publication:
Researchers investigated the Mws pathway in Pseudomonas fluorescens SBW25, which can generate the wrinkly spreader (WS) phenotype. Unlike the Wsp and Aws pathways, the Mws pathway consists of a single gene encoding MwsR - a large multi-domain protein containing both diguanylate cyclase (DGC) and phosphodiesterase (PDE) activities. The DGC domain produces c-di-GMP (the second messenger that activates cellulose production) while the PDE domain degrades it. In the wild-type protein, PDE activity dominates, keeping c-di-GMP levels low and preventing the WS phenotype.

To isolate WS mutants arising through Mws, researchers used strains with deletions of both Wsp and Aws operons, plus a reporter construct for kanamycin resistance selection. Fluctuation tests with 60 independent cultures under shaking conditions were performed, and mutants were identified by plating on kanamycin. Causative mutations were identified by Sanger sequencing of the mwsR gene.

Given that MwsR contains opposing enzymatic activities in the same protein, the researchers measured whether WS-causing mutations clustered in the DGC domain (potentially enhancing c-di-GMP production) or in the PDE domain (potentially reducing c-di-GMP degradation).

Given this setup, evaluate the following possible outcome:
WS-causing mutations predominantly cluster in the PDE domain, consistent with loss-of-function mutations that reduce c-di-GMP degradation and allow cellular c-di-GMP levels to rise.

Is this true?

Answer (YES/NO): NO